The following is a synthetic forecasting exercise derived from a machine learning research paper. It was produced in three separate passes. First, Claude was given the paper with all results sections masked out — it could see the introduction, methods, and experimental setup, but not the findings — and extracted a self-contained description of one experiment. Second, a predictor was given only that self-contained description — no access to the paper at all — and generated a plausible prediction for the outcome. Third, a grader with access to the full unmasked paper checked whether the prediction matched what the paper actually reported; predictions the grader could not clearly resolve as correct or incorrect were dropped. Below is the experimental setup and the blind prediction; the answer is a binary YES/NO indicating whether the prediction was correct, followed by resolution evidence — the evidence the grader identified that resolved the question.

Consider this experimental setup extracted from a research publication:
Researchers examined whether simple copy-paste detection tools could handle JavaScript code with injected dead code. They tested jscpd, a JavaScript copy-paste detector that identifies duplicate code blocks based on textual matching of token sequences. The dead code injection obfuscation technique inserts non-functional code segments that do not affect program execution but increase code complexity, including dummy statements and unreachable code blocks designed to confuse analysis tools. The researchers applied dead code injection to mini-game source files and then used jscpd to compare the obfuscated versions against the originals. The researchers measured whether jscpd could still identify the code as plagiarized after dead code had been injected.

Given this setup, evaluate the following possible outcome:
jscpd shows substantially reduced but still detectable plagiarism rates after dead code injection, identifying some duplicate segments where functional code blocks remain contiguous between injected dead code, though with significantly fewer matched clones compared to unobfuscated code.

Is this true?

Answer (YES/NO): YES